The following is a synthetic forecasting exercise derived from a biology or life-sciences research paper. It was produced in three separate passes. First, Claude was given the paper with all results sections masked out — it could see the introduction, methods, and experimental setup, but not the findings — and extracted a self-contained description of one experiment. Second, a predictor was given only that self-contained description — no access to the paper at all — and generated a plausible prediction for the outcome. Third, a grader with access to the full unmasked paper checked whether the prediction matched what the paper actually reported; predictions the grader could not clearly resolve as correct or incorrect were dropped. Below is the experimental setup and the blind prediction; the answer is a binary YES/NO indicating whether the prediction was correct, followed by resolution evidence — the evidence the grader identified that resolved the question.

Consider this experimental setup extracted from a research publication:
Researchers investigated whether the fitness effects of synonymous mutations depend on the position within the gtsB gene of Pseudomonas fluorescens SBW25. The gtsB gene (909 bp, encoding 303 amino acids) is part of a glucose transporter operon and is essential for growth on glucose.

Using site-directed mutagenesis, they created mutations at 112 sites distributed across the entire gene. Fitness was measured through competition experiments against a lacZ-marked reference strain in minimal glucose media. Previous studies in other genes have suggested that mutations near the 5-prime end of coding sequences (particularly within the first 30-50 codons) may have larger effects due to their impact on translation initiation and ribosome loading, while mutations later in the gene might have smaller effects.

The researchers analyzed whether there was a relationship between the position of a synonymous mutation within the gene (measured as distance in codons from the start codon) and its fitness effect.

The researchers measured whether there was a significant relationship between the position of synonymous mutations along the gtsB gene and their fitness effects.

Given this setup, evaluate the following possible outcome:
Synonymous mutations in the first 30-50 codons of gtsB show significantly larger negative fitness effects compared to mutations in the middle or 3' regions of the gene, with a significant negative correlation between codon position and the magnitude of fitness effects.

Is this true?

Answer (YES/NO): NO